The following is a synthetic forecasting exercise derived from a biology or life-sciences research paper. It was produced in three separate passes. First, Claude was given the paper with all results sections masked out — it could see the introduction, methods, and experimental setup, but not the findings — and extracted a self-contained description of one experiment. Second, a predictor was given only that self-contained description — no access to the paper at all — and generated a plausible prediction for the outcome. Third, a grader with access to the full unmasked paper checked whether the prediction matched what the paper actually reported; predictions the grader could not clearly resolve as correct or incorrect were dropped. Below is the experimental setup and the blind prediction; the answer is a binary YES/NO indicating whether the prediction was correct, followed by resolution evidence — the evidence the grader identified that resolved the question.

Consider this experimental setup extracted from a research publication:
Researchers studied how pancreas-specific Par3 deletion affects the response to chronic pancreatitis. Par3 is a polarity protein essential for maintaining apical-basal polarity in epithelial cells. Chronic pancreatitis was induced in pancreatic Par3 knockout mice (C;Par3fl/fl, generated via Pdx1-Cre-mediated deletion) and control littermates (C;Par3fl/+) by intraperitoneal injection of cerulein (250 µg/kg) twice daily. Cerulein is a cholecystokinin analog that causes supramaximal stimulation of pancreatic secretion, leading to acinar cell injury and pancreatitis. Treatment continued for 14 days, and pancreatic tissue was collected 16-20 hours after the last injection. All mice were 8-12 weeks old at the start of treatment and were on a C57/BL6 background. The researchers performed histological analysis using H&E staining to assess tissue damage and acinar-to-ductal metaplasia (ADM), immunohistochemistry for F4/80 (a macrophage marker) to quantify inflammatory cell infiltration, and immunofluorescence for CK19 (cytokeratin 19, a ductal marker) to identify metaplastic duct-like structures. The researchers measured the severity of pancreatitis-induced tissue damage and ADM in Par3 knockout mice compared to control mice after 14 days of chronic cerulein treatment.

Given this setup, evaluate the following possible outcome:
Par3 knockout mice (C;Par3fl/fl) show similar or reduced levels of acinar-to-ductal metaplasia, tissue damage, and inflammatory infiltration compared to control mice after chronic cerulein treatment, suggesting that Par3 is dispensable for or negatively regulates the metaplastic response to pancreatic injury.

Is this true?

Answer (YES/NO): NO